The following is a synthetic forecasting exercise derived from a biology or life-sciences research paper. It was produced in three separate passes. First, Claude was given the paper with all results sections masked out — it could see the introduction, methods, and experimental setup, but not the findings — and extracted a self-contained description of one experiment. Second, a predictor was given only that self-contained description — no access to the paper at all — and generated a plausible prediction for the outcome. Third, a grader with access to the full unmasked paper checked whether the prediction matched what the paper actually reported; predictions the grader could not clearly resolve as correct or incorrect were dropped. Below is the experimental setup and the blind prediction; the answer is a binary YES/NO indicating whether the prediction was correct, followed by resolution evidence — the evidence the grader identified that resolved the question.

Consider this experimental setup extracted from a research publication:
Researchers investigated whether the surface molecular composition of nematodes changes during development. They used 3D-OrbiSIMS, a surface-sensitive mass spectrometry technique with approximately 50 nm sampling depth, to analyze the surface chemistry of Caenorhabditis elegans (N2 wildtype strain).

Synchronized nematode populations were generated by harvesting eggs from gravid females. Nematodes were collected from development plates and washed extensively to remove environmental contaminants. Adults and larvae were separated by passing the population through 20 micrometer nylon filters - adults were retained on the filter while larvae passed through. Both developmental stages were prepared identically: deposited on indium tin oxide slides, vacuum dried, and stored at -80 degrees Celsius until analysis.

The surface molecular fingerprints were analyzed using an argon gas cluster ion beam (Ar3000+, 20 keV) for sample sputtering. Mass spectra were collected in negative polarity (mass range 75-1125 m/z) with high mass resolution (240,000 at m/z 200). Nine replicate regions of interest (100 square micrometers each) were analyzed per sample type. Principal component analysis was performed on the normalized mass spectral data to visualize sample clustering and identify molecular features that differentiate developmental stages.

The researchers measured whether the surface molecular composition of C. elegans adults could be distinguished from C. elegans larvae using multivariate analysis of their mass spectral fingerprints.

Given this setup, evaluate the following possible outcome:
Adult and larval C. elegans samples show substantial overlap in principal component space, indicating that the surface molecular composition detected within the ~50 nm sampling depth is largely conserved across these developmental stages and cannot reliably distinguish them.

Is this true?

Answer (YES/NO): NO